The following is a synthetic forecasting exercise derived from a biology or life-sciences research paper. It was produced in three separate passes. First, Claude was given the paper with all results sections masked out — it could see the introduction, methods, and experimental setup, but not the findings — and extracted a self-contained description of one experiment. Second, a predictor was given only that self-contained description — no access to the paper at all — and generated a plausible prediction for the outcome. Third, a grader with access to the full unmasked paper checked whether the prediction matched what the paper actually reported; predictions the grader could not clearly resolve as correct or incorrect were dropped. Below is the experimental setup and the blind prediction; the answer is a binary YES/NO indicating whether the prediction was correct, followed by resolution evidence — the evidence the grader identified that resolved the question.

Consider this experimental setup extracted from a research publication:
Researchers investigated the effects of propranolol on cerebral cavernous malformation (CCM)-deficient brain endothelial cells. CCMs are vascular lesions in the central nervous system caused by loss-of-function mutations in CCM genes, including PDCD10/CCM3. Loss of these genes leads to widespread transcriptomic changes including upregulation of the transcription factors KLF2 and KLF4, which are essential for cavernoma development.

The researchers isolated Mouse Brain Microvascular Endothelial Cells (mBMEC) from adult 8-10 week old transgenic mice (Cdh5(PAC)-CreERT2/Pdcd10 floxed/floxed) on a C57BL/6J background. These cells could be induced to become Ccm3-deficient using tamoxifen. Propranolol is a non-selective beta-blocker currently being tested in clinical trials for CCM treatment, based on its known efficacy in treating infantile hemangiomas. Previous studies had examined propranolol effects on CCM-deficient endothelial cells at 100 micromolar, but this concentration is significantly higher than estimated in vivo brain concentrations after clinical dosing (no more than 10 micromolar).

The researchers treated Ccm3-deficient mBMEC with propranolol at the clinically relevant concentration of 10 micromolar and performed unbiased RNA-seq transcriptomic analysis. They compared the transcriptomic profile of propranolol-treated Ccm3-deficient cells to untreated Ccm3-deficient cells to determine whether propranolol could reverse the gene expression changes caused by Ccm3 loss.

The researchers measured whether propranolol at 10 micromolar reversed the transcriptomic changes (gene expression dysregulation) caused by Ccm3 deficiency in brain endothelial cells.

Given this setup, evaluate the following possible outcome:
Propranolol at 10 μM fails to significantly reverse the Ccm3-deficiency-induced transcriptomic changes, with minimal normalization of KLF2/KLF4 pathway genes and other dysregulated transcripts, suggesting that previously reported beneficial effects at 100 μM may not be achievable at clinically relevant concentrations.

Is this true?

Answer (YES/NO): YES